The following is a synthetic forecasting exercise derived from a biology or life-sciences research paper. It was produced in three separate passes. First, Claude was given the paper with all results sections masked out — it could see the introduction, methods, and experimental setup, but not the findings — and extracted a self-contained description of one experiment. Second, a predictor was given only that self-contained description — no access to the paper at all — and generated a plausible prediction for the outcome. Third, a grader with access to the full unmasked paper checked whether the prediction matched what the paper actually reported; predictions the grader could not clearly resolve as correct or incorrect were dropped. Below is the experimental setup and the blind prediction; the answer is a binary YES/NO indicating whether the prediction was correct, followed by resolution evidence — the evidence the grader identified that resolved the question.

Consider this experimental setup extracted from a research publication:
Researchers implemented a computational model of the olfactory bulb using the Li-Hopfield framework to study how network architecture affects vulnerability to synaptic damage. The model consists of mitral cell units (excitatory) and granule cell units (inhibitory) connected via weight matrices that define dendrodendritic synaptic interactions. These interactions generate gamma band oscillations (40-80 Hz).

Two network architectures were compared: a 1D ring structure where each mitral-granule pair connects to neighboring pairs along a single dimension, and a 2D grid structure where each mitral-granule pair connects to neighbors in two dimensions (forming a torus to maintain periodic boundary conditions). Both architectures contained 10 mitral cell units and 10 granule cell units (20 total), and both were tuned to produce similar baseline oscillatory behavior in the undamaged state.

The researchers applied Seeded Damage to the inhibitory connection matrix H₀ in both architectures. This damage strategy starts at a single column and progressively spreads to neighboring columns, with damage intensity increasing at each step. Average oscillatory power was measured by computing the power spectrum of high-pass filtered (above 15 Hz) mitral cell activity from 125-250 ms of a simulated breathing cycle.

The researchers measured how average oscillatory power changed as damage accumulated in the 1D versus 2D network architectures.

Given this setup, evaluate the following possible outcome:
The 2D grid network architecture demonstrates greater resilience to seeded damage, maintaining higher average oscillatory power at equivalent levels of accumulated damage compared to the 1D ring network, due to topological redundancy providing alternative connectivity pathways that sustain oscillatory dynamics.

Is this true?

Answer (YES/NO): NO